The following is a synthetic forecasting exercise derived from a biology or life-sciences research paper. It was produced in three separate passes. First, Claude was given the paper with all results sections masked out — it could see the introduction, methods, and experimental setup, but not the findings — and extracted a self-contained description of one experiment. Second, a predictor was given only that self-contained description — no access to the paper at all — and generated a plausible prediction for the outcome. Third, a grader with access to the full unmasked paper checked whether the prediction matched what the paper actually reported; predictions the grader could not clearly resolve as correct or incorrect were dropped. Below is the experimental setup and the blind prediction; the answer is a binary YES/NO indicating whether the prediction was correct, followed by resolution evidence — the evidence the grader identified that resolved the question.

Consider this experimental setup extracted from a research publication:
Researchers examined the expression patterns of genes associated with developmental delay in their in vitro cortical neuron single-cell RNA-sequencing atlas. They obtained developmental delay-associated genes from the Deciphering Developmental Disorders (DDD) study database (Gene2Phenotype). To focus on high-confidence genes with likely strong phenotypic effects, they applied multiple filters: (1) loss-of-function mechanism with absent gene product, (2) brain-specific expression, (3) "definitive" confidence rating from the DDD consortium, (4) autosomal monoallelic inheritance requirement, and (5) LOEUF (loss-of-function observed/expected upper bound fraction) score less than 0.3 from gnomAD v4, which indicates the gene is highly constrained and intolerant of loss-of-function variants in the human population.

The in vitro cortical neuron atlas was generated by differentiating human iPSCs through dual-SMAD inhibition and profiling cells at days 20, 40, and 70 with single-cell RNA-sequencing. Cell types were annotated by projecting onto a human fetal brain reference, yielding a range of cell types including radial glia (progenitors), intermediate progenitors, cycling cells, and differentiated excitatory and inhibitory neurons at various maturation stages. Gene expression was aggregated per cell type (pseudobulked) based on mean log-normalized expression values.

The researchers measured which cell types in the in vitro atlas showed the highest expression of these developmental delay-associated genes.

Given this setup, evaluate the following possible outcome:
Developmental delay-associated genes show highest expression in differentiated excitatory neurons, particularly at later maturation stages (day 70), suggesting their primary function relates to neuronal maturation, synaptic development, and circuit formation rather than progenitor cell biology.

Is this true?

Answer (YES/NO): NO